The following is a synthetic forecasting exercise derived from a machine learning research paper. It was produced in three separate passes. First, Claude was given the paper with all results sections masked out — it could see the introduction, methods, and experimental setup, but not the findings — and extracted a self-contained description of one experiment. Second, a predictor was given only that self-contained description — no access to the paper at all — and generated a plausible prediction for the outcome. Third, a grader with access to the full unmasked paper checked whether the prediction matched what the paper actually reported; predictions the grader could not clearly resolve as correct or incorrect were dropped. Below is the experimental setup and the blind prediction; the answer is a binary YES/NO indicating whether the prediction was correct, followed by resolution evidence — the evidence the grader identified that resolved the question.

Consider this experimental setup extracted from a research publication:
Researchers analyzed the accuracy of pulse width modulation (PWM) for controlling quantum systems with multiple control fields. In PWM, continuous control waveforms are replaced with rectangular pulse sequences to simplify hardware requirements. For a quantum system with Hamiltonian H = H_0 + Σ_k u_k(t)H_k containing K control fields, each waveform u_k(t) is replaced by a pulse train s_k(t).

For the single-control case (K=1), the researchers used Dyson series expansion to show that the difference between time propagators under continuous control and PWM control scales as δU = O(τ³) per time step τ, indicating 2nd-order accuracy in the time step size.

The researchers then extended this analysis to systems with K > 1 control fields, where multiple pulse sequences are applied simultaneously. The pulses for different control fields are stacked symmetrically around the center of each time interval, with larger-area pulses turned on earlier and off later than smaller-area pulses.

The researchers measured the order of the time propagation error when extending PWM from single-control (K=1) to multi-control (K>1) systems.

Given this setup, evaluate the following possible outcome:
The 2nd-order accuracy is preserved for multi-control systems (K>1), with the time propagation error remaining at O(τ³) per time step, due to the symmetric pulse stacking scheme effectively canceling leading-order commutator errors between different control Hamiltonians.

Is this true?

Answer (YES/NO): YES